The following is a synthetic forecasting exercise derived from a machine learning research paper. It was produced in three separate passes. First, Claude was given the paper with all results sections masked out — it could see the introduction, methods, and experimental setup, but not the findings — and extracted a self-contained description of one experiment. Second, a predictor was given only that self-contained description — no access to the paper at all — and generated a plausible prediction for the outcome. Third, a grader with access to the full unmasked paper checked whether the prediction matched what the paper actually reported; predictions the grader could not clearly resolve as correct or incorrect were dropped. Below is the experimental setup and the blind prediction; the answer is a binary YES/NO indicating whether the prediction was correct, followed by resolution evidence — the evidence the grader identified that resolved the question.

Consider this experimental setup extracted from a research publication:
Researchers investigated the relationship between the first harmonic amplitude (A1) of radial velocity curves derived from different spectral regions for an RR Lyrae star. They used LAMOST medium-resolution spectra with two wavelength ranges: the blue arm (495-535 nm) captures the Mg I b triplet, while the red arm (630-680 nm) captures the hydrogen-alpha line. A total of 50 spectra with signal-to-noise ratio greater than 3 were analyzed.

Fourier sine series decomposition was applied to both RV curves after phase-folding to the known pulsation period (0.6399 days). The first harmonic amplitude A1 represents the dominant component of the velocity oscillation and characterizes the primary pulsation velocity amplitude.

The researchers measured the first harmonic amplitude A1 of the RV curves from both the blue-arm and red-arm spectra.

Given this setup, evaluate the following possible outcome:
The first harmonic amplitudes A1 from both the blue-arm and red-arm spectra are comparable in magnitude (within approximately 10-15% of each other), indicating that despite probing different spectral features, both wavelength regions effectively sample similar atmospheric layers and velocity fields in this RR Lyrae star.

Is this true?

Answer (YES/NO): NO